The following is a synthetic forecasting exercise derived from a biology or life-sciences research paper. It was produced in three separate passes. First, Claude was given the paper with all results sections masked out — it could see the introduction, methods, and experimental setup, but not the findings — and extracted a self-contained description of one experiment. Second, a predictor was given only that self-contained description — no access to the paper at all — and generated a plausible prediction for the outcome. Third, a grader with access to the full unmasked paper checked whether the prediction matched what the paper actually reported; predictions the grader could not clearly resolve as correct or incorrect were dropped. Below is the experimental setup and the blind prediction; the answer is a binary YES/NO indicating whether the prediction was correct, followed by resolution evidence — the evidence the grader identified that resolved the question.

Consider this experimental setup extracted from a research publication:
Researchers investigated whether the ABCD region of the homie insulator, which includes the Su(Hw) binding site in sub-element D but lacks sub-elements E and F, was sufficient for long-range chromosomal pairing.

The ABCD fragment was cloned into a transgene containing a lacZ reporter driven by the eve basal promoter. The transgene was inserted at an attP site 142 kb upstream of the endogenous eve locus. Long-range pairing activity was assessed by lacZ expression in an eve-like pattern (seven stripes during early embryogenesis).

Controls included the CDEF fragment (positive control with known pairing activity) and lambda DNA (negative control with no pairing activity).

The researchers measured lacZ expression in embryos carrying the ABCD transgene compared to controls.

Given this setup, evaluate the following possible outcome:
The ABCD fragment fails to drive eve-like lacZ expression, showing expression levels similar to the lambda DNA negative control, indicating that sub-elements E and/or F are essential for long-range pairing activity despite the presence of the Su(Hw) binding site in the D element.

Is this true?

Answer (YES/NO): YES